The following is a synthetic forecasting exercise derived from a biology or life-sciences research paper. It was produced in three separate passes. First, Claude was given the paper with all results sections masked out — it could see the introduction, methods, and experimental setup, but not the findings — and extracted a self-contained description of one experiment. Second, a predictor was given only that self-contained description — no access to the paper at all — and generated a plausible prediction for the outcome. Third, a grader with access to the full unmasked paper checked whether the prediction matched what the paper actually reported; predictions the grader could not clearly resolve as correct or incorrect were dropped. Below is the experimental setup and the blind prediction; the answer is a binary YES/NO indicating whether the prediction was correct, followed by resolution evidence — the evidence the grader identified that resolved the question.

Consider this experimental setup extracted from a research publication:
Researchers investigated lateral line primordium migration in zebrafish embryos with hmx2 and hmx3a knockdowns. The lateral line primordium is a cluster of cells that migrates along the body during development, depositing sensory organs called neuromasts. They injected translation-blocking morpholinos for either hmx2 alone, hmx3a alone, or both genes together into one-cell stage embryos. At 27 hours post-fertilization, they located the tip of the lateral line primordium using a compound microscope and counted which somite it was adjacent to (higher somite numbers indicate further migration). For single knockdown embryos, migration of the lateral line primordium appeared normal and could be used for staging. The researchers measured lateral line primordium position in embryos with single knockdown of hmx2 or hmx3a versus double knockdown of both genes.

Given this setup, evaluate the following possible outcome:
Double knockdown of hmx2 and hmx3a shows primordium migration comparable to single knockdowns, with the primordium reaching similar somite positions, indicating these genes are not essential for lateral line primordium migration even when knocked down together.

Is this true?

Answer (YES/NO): NO